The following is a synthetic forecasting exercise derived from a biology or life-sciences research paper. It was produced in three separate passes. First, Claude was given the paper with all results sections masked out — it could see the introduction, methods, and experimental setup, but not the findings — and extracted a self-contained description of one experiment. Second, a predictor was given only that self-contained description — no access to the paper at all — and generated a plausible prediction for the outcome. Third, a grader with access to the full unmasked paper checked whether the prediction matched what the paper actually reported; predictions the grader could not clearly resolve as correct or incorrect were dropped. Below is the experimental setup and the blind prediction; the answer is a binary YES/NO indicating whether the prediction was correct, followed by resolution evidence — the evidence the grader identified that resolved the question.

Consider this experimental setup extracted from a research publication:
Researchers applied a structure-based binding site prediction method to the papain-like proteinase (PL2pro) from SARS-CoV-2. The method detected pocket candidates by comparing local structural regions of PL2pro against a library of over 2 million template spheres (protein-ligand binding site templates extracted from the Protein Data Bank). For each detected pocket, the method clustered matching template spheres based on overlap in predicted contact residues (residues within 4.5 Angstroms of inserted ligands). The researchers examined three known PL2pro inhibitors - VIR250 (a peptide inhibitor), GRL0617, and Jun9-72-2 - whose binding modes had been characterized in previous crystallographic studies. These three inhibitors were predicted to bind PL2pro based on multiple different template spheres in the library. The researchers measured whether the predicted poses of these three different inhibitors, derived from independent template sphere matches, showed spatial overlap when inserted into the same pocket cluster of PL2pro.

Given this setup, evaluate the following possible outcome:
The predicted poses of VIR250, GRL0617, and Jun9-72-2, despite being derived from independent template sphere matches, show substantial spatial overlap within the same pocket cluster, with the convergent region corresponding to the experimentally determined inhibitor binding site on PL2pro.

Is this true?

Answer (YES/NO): YES